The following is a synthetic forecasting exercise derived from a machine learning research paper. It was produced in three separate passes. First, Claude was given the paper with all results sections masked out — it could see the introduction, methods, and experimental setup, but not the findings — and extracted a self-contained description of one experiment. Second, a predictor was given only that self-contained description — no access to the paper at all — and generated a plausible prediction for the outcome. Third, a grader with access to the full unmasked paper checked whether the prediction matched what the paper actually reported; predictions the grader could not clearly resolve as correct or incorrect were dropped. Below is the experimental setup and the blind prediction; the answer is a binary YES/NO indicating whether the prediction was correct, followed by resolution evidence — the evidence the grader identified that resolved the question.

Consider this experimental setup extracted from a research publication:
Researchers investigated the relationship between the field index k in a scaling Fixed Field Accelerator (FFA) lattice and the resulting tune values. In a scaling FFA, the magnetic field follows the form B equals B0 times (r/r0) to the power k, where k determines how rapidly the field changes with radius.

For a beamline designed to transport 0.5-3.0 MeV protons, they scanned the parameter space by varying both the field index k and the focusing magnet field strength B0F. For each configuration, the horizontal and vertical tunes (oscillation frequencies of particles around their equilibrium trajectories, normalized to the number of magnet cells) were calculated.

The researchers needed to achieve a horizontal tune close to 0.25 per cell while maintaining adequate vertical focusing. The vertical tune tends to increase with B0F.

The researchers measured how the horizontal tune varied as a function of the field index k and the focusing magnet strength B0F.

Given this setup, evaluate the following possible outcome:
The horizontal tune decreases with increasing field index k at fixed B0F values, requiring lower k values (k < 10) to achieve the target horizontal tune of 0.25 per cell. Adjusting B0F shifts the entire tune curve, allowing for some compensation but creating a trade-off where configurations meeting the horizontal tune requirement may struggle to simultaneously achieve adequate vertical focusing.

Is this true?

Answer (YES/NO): NO